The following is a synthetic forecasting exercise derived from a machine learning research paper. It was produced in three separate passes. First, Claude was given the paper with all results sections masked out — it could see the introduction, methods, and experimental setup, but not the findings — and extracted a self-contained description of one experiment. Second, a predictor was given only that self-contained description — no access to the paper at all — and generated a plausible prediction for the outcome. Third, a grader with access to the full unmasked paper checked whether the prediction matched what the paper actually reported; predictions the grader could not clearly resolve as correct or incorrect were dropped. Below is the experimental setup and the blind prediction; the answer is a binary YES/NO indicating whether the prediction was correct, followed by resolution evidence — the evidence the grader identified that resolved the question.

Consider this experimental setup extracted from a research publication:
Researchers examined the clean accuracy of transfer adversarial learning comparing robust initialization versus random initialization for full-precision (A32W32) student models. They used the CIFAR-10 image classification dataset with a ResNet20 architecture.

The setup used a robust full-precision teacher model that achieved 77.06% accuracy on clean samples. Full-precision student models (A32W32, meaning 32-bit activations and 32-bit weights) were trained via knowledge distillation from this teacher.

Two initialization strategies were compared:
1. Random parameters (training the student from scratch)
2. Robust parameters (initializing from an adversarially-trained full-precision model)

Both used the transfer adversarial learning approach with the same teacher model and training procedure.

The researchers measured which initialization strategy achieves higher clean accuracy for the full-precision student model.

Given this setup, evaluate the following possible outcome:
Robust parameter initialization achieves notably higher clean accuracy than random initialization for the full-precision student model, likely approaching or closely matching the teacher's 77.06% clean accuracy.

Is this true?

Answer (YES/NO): YES